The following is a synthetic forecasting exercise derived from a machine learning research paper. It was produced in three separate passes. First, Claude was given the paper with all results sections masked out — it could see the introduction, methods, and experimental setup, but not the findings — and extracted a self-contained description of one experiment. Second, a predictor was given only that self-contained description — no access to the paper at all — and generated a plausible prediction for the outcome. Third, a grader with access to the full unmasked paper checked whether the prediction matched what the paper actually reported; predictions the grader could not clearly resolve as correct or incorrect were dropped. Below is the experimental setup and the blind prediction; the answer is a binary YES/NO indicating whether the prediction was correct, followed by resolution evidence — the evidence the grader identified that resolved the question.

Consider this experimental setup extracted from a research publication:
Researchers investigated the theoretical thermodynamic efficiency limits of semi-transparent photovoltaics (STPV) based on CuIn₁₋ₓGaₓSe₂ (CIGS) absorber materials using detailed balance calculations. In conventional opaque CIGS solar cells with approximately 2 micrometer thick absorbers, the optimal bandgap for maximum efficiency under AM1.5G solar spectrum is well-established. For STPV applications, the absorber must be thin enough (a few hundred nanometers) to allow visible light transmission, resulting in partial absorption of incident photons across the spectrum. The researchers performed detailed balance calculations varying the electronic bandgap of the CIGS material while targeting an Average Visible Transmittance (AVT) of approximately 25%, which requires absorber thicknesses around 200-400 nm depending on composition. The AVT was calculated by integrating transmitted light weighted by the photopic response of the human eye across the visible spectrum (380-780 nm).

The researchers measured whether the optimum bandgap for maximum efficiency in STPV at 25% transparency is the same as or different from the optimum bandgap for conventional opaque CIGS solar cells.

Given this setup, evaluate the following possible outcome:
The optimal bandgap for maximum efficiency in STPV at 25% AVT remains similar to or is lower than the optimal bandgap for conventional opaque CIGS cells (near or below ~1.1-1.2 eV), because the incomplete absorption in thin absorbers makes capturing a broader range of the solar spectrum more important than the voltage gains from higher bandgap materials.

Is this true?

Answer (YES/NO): NO